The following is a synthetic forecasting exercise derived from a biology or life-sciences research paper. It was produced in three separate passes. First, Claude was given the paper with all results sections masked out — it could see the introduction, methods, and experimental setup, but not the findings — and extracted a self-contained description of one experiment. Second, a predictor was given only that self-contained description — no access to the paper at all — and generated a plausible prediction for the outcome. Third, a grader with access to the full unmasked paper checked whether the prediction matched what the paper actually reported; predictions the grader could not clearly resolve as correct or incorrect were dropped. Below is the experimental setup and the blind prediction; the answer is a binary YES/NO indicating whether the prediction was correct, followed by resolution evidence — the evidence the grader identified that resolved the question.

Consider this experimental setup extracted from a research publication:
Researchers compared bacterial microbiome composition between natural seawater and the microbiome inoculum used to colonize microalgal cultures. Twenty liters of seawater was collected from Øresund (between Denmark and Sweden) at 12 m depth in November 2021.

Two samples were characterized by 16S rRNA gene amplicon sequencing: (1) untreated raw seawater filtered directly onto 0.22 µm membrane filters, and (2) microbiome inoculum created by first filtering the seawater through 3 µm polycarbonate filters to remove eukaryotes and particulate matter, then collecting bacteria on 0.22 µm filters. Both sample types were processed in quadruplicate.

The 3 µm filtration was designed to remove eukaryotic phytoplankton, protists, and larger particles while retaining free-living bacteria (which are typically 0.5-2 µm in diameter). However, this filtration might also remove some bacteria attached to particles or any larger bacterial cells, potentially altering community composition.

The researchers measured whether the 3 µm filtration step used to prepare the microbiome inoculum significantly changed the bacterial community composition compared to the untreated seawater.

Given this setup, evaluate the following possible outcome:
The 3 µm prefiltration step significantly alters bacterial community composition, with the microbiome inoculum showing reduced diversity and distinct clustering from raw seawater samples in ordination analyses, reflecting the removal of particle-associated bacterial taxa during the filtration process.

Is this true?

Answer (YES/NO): NO